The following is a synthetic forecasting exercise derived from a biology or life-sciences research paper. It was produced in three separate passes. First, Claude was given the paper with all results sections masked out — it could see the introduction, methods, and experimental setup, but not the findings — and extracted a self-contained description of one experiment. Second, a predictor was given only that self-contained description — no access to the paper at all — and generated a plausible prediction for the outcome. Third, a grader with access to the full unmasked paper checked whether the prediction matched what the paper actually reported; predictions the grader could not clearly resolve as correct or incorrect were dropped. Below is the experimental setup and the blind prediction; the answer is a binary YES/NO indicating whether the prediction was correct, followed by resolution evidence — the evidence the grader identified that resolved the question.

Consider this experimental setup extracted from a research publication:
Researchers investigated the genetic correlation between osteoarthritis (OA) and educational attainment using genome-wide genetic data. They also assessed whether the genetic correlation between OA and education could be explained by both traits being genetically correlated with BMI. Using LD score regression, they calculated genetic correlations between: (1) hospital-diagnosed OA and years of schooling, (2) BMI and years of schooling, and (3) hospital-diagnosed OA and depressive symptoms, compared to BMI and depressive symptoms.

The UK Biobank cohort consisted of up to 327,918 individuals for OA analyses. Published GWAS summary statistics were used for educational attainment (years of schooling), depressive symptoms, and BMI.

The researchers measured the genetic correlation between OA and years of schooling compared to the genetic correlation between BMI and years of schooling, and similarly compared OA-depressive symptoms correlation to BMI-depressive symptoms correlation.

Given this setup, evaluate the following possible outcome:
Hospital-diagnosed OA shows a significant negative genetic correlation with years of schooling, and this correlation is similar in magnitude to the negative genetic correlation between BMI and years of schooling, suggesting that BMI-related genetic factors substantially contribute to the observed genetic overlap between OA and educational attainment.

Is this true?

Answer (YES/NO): NO